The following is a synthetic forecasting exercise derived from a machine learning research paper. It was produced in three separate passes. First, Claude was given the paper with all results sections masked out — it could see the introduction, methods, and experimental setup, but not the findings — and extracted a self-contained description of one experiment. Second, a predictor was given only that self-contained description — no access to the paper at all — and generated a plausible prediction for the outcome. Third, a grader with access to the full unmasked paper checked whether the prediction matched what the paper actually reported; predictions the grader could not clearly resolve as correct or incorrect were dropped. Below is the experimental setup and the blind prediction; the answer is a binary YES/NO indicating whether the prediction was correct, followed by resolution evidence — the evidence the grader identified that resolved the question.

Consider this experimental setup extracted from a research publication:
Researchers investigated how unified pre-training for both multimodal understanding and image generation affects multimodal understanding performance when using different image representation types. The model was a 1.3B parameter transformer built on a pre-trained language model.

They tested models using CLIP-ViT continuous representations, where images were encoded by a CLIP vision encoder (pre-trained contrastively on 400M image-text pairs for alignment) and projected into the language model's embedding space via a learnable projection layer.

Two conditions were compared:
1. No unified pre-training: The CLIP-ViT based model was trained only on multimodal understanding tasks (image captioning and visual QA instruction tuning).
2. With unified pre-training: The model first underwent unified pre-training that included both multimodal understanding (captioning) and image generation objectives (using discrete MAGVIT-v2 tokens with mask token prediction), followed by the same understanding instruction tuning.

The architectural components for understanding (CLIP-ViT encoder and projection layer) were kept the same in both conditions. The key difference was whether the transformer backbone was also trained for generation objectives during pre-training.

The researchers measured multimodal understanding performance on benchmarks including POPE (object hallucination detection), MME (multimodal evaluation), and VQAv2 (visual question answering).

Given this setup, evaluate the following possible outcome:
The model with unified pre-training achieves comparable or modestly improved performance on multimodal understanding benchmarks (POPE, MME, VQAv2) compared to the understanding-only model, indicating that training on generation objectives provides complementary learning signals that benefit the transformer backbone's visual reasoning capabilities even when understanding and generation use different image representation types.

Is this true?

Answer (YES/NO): NO